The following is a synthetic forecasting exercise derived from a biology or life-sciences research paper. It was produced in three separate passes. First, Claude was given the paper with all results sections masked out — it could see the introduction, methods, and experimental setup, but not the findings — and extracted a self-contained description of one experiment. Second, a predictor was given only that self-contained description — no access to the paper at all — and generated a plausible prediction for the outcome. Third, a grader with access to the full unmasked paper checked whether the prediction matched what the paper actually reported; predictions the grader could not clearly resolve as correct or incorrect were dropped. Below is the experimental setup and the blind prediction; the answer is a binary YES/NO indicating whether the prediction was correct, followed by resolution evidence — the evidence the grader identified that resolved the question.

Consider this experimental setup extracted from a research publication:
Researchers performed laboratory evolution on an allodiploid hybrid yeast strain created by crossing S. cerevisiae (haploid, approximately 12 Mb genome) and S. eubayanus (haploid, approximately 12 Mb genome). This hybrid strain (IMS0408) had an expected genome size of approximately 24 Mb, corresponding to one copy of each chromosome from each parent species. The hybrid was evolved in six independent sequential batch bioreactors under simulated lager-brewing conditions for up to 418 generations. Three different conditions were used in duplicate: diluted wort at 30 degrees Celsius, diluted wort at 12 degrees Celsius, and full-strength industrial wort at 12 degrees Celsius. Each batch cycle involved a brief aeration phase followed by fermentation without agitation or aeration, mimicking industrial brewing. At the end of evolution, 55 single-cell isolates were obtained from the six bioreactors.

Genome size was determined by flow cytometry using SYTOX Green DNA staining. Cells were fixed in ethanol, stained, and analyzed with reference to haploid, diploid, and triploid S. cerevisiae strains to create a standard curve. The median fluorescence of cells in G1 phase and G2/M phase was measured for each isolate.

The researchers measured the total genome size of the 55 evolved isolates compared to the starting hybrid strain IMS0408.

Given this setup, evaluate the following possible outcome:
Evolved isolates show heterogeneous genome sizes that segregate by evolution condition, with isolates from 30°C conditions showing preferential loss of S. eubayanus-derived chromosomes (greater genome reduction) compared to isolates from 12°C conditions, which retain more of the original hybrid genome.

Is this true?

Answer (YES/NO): NO